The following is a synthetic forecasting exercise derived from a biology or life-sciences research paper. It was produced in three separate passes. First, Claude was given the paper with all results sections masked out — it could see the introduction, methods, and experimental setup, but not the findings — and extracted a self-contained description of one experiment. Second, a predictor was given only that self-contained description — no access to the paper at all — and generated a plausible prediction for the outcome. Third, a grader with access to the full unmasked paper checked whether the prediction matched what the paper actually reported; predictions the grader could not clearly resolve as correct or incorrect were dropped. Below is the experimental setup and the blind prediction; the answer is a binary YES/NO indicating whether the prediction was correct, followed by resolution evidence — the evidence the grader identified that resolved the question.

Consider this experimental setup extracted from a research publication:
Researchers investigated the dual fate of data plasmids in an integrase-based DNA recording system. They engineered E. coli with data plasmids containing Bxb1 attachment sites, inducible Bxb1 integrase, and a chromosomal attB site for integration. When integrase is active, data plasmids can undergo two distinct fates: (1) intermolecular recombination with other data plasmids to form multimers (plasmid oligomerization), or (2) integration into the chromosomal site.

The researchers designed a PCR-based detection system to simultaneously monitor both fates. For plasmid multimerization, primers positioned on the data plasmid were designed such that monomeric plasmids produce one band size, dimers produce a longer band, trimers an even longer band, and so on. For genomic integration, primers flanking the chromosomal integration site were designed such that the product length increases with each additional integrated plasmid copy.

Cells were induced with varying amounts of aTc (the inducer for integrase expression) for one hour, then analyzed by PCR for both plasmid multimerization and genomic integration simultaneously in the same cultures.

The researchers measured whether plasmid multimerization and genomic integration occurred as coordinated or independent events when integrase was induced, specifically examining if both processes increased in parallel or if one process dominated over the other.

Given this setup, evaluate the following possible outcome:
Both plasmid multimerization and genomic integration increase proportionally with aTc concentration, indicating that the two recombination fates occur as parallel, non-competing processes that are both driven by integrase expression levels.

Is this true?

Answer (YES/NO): YES